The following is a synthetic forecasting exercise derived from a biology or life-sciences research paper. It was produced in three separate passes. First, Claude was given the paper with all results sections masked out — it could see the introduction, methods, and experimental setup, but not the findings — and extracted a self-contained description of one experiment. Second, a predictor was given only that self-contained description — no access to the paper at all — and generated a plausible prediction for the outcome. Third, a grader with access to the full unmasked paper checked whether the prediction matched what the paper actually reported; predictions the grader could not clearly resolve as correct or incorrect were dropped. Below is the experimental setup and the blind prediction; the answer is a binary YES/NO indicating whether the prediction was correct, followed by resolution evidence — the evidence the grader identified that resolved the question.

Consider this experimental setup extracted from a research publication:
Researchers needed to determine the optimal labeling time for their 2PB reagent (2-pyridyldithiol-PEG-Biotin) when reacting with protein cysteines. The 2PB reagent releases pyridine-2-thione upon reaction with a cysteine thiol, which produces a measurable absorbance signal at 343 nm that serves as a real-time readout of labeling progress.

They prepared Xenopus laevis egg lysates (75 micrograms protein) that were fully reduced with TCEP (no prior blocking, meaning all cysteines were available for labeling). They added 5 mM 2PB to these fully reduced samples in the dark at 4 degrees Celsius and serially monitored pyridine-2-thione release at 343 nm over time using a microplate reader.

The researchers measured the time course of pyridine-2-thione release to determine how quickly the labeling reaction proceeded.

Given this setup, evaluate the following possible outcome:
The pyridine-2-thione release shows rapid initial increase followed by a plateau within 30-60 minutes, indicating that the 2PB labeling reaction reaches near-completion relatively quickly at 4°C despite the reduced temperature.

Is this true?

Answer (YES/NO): YES